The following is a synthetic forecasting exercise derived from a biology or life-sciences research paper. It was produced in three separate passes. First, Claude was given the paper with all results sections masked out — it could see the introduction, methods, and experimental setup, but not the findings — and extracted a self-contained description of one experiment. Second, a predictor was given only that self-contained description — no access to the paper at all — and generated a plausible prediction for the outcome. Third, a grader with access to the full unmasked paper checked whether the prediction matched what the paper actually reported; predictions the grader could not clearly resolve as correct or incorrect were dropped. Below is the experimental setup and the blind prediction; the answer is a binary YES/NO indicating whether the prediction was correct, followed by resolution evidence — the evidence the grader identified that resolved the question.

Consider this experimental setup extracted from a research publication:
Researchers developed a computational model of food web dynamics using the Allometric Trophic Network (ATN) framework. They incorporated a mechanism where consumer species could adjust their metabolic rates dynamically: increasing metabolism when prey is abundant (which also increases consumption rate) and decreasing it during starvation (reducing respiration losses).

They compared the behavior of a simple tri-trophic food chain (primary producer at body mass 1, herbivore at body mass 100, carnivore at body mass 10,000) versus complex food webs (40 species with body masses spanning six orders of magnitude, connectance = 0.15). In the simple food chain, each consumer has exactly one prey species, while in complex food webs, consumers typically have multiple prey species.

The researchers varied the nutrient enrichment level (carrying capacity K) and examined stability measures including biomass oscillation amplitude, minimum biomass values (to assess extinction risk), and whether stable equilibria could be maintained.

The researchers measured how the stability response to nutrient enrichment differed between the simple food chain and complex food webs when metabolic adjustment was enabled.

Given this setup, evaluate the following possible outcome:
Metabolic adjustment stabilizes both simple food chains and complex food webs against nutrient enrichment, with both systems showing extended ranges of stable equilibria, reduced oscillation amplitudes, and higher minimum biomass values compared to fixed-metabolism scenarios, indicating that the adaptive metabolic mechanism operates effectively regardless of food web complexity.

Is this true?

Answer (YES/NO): NO